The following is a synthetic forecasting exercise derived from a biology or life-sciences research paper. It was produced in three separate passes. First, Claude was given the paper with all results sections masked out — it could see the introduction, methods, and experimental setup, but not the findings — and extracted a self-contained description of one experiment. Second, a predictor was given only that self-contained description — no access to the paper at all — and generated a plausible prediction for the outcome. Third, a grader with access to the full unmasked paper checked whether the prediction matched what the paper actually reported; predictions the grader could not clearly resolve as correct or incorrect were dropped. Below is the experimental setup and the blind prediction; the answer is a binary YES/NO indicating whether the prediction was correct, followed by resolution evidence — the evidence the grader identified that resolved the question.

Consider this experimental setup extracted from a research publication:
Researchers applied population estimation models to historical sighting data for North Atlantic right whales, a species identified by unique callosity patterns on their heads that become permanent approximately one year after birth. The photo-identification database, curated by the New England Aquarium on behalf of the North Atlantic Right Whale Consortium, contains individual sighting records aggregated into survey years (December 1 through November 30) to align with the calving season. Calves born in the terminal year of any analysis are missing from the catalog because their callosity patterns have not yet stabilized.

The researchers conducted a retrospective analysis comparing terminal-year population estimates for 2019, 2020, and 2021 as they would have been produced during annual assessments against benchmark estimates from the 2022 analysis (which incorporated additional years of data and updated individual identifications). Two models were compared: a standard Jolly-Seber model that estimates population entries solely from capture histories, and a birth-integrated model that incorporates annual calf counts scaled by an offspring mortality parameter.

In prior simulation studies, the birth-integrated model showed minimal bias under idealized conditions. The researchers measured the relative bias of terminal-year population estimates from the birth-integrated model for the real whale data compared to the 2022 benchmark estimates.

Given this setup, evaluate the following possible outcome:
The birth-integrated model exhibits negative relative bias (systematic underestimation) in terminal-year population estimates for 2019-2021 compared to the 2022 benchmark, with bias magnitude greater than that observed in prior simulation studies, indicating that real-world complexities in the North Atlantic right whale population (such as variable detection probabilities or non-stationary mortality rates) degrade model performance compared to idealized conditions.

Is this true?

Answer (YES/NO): YES